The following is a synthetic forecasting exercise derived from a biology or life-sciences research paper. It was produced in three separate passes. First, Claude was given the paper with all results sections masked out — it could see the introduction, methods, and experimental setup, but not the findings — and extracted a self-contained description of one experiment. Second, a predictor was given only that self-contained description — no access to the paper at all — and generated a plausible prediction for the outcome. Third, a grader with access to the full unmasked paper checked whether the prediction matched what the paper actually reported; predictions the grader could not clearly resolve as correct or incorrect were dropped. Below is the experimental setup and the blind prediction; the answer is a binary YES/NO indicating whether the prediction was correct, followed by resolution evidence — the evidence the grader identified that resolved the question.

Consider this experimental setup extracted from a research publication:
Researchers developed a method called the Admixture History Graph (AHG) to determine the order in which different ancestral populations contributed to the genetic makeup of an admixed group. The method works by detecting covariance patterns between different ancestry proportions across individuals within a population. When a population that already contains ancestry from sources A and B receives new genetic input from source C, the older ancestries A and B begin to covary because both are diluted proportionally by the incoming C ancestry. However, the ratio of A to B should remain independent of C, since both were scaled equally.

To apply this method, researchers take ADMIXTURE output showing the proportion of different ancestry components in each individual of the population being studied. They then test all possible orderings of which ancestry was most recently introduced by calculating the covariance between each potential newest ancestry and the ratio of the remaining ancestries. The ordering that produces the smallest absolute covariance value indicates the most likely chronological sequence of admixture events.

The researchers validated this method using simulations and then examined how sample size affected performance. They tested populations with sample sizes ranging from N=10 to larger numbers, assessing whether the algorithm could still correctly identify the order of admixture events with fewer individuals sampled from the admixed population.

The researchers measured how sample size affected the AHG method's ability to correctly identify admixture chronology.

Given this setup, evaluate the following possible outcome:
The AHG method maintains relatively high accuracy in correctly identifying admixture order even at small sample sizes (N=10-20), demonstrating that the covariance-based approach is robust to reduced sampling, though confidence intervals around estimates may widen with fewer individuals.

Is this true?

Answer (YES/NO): NO